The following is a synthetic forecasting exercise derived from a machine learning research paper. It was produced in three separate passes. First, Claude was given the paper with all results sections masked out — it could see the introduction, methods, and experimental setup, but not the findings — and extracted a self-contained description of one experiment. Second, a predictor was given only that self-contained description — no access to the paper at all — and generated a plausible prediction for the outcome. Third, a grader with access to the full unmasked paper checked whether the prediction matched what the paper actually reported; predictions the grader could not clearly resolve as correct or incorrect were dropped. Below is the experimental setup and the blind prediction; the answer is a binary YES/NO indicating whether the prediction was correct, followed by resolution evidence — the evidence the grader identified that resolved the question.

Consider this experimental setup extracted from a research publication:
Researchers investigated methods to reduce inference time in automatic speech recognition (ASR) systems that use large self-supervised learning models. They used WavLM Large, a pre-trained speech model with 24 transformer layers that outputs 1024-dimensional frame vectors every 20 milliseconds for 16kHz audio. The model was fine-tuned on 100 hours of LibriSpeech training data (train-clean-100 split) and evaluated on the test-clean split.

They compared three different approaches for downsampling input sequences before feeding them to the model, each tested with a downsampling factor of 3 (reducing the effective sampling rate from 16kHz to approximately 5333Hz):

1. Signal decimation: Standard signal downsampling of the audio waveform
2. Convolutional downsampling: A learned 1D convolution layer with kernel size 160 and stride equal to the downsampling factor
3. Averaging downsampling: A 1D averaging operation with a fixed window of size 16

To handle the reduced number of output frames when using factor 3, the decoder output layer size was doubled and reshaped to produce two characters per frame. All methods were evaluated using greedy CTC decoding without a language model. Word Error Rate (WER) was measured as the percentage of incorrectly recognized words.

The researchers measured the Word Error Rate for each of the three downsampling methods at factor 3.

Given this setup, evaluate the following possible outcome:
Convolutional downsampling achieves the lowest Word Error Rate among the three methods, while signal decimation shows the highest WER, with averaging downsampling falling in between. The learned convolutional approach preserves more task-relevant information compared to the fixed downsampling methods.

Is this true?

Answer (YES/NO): NO